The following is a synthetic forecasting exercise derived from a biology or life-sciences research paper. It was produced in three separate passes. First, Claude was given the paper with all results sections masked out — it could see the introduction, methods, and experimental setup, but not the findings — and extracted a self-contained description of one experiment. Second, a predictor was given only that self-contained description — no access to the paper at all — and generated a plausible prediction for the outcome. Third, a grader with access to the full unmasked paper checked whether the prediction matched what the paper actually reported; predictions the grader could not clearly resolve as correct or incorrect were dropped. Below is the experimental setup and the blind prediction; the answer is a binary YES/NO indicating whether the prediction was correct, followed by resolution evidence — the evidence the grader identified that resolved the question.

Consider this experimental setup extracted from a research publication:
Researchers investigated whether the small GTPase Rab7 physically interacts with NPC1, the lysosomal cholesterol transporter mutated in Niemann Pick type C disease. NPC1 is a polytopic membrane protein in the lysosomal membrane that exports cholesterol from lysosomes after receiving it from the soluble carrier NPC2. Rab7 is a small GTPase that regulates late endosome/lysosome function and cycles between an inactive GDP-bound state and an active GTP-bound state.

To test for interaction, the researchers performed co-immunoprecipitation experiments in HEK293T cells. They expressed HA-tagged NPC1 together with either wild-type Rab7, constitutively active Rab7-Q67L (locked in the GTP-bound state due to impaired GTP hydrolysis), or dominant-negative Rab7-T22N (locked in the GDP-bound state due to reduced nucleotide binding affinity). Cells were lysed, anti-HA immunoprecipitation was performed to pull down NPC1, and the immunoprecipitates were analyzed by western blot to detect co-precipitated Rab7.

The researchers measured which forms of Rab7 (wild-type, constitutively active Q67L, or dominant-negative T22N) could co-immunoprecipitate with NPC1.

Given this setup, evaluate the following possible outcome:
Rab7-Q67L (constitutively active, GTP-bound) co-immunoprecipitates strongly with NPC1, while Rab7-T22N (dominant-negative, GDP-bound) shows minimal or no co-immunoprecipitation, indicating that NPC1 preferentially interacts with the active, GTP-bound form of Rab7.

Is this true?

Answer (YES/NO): YES